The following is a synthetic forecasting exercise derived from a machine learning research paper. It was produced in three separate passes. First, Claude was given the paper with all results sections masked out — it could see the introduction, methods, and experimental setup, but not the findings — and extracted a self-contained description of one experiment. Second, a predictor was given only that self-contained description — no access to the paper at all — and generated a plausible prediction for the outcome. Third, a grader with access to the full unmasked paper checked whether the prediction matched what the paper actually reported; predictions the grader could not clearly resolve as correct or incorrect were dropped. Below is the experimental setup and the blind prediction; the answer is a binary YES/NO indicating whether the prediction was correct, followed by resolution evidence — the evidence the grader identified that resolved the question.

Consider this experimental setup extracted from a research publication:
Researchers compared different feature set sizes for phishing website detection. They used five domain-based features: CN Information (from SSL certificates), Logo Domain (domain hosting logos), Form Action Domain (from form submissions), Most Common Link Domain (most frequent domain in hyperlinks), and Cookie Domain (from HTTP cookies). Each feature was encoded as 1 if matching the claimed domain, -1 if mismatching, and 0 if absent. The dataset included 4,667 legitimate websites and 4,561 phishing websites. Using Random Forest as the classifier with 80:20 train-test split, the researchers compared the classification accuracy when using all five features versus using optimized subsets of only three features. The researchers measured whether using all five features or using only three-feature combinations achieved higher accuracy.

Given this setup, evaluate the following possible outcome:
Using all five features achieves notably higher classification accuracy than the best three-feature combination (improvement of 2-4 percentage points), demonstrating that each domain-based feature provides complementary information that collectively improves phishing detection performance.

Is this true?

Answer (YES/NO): NO